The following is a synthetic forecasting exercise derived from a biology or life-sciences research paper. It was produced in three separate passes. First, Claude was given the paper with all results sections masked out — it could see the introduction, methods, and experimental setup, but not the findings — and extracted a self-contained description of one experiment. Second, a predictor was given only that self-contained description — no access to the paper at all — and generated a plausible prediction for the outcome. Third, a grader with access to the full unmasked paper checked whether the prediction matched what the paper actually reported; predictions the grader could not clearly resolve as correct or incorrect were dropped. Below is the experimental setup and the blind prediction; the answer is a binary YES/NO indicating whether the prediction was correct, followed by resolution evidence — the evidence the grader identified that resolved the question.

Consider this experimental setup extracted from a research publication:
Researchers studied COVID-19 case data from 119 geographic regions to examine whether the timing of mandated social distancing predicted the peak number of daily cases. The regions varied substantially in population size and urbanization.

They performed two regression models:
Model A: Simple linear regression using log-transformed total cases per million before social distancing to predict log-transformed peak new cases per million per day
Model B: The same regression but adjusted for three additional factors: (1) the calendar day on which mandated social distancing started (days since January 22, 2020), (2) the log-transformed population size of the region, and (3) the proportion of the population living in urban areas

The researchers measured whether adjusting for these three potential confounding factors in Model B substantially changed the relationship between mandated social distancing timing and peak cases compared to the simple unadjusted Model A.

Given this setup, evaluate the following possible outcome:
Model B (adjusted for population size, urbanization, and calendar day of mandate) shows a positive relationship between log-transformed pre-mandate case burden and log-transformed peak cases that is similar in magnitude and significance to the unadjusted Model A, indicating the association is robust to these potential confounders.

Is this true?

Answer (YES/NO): YES